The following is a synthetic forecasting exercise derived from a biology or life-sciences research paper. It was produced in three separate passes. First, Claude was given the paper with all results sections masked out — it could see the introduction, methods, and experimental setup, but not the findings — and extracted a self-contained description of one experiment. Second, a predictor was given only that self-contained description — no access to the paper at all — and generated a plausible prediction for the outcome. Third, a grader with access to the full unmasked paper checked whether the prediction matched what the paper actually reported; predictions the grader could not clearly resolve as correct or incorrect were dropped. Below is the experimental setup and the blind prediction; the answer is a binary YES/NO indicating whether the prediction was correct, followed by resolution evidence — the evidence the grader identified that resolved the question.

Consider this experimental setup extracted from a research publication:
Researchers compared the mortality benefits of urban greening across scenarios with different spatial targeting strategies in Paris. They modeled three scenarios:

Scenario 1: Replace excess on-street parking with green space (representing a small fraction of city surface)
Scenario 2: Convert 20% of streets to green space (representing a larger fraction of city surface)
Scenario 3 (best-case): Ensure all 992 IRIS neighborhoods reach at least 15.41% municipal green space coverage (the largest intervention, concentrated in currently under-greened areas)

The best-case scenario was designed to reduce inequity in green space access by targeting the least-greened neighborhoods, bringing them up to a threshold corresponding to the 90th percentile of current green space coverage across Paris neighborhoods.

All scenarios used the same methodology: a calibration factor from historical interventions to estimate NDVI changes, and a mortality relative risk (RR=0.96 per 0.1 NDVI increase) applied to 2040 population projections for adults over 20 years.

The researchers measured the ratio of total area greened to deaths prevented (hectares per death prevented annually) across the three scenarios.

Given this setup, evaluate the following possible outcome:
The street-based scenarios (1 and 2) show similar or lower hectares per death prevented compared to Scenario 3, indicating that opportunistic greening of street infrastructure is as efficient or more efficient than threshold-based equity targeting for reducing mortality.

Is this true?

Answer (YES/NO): YES